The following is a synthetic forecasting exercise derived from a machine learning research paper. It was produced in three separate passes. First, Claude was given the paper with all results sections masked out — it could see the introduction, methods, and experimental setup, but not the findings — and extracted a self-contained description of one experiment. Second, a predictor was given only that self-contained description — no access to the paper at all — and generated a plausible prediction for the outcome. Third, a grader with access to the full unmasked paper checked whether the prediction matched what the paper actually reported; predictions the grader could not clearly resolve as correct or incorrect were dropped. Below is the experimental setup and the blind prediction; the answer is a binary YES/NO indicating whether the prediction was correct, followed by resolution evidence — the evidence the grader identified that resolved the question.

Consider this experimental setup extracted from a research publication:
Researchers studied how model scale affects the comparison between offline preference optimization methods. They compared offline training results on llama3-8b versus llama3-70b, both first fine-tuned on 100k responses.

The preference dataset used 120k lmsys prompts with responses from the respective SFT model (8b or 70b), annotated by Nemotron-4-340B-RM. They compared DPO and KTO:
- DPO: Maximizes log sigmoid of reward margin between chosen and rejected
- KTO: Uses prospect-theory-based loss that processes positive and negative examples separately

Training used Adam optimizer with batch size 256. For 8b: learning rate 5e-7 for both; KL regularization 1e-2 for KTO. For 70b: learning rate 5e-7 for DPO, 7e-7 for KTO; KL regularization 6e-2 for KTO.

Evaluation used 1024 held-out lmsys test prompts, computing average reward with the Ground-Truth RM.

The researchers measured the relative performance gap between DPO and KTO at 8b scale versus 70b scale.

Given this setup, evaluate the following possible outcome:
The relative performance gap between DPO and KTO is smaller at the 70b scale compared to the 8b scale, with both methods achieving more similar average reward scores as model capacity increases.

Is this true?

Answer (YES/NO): NO